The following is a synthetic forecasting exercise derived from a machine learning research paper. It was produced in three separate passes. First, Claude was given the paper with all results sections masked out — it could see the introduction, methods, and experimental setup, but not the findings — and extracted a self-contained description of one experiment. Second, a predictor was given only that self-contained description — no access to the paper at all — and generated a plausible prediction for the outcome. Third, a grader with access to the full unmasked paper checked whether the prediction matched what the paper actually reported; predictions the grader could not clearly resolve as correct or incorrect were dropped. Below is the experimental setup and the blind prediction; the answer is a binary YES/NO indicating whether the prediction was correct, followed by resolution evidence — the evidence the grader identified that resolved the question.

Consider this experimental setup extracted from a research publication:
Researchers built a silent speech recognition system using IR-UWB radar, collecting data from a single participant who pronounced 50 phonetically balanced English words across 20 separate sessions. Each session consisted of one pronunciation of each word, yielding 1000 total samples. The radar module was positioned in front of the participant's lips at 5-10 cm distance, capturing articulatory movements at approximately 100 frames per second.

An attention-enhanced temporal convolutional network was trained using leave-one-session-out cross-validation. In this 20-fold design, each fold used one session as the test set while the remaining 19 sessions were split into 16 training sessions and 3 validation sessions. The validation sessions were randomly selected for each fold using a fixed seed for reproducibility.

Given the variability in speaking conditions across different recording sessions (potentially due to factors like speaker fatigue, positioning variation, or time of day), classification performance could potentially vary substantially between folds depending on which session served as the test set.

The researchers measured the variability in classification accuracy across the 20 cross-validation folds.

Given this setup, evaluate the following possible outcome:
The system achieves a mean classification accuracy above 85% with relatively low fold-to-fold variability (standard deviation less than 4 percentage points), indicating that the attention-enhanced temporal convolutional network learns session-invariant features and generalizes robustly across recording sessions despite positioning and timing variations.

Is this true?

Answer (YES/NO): YES